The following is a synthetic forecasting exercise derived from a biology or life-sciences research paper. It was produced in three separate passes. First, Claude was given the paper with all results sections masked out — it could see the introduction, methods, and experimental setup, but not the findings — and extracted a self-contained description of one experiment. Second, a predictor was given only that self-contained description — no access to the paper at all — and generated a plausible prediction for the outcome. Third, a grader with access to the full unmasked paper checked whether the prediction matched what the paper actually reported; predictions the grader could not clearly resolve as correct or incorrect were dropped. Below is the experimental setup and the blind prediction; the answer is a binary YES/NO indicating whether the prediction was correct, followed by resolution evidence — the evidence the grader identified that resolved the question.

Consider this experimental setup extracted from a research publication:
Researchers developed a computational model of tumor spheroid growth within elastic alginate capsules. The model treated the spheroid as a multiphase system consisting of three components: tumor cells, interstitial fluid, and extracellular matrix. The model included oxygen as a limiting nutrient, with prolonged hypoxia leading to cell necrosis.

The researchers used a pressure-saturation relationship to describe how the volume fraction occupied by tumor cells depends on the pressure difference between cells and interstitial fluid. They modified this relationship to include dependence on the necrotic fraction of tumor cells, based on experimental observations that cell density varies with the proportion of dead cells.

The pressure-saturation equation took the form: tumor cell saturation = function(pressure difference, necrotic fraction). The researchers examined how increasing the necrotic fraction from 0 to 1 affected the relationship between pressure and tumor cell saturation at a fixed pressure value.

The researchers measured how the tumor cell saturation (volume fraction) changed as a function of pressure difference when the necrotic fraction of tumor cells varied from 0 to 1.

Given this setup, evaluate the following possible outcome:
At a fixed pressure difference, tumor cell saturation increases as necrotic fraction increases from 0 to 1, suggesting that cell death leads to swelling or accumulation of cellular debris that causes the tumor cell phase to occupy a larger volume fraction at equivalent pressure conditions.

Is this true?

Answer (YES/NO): YES